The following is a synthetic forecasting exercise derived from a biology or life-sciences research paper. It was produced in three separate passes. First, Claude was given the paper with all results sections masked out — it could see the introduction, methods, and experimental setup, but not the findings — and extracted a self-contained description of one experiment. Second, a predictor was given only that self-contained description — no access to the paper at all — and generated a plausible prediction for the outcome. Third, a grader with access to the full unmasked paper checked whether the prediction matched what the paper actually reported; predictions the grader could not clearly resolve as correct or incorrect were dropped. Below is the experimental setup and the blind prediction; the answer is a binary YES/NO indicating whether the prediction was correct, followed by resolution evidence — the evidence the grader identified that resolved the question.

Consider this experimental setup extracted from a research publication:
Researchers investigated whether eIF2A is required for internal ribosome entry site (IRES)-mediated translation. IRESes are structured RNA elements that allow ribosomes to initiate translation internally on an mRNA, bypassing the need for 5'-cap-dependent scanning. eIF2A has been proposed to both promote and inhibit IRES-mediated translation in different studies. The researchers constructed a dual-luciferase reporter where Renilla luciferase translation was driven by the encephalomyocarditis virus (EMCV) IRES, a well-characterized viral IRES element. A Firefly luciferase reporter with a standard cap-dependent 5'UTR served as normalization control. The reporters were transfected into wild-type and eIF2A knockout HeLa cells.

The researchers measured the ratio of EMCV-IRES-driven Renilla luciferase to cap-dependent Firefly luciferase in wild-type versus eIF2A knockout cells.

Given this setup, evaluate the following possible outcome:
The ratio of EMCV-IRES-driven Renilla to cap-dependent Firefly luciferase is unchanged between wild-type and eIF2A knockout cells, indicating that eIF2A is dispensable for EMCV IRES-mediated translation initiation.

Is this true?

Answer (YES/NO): YES